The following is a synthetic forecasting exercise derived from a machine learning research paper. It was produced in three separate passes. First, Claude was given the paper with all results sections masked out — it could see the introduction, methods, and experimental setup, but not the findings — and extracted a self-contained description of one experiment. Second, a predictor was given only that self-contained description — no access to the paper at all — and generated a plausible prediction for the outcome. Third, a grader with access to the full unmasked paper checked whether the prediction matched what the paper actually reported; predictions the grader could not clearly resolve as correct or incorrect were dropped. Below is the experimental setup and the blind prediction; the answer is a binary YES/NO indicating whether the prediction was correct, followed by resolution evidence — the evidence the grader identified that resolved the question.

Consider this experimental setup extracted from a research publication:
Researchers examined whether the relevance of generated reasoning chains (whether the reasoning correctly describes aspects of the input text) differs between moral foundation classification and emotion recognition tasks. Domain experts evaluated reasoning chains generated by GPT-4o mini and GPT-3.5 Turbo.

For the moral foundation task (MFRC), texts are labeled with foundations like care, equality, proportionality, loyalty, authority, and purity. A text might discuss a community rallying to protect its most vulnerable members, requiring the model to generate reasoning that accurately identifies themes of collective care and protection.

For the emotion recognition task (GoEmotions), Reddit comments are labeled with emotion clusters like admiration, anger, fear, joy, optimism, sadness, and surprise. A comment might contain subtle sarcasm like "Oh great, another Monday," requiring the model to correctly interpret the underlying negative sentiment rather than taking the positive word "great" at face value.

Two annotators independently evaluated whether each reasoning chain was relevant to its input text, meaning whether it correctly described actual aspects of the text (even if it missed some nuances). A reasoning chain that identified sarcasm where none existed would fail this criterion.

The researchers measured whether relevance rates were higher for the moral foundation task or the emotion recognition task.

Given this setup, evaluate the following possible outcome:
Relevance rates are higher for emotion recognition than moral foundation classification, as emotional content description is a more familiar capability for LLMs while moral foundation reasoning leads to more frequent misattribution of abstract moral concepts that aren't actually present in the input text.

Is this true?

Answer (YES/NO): NO